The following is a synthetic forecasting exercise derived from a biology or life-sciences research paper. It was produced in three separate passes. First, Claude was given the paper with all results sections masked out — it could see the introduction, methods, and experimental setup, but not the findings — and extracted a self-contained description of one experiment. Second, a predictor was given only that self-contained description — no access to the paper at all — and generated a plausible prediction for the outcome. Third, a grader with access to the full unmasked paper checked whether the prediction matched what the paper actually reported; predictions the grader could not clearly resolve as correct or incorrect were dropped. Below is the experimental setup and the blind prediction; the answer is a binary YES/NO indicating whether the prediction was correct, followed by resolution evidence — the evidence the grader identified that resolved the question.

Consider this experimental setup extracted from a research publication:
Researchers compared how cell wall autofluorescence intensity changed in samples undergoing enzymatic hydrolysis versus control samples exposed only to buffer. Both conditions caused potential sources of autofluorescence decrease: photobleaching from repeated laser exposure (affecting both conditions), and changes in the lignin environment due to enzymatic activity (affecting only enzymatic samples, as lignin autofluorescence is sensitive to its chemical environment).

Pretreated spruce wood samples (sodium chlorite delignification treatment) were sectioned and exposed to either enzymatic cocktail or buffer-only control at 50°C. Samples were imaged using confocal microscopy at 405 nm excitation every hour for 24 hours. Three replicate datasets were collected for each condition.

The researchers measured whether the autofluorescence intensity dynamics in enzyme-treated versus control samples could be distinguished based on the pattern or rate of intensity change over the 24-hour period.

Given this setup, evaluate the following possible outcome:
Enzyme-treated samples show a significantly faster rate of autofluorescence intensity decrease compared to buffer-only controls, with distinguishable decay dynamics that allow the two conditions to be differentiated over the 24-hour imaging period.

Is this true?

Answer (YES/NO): YES